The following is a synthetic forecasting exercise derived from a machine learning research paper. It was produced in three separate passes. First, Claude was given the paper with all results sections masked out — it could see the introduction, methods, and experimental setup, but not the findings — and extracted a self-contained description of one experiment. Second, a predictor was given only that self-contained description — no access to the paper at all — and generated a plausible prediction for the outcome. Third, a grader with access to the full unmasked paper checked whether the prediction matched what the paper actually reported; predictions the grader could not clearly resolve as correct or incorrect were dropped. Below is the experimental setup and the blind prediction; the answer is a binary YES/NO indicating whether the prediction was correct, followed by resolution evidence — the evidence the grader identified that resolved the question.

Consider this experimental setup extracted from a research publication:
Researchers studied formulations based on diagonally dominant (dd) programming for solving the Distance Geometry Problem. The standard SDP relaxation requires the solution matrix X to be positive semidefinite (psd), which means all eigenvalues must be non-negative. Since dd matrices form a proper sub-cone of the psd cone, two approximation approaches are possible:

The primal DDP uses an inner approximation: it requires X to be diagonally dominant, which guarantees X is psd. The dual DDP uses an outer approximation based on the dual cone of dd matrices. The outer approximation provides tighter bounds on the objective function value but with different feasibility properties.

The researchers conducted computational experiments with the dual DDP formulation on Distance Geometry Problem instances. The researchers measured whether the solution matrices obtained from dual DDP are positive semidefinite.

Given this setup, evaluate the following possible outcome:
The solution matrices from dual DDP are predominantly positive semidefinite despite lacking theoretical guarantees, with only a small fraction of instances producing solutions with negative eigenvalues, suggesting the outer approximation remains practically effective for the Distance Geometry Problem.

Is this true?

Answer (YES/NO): NO